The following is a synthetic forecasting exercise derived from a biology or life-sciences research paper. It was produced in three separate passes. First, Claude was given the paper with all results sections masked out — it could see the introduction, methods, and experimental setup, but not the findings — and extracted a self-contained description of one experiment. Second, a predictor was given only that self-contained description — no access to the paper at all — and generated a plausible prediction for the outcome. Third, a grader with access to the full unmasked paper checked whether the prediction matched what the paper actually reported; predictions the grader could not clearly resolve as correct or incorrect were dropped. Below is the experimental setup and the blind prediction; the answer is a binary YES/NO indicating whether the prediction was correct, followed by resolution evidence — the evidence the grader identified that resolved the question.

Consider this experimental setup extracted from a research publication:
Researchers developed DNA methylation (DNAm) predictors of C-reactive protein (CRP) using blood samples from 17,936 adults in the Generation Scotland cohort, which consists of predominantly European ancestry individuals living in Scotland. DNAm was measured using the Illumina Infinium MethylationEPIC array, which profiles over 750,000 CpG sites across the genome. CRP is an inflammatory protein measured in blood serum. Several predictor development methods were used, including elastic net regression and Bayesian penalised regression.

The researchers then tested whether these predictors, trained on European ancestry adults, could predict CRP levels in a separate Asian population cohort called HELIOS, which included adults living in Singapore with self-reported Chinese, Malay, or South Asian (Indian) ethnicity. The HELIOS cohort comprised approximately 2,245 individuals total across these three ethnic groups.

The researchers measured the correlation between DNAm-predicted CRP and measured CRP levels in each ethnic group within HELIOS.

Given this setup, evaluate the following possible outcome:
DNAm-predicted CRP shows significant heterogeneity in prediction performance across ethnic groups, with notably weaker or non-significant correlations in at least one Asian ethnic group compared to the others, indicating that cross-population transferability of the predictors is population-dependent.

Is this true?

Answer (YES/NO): NO